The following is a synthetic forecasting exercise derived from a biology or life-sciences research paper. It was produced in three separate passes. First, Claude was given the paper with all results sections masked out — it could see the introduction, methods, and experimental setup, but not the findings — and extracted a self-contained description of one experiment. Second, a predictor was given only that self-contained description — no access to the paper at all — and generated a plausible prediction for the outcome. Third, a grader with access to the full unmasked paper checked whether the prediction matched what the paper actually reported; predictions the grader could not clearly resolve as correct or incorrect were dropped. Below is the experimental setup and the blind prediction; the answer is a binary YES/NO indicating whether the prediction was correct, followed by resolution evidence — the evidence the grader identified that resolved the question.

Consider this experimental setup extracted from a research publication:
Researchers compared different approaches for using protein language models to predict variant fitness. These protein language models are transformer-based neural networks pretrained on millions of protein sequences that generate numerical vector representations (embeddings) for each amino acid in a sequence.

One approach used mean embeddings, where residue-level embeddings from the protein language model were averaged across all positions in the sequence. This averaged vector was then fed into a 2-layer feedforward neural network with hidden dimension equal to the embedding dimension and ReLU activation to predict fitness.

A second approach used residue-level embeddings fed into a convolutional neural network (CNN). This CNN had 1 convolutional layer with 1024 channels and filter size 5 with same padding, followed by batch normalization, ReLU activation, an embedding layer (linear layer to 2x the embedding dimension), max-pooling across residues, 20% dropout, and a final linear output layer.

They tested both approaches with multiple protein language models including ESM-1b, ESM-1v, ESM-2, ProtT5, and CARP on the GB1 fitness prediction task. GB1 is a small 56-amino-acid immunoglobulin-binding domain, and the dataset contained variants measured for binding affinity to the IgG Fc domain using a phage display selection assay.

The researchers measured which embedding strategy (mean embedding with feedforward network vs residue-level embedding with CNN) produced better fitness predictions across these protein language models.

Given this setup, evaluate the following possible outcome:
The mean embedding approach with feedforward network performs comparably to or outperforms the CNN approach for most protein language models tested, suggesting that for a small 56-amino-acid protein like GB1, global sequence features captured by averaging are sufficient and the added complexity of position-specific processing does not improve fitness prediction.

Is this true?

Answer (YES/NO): NO